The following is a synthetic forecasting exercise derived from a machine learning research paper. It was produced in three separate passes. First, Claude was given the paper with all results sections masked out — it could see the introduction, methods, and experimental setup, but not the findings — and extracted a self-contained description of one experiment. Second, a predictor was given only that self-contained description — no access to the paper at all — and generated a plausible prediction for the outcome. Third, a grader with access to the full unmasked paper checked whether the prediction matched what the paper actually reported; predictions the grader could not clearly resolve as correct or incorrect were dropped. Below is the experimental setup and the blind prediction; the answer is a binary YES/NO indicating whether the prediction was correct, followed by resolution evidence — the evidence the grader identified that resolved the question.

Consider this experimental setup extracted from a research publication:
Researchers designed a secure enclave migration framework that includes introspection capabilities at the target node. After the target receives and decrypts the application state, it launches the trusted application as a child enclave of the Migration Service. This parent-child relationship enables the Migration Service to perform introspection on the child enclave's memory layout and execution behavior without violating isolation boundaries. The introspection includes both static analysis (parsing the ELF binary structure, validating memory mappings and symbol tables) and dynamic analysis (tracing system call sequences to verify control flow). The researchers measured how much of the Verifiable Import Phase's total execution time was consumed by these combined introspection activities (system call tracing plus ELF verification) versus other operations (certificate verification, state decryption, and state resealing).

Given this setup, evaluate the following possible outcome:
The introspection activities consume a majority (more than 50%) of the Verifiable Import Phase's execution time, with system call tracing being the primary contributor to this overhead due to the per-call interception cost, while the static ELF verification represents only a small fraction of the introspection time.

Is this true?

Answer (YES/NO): NO